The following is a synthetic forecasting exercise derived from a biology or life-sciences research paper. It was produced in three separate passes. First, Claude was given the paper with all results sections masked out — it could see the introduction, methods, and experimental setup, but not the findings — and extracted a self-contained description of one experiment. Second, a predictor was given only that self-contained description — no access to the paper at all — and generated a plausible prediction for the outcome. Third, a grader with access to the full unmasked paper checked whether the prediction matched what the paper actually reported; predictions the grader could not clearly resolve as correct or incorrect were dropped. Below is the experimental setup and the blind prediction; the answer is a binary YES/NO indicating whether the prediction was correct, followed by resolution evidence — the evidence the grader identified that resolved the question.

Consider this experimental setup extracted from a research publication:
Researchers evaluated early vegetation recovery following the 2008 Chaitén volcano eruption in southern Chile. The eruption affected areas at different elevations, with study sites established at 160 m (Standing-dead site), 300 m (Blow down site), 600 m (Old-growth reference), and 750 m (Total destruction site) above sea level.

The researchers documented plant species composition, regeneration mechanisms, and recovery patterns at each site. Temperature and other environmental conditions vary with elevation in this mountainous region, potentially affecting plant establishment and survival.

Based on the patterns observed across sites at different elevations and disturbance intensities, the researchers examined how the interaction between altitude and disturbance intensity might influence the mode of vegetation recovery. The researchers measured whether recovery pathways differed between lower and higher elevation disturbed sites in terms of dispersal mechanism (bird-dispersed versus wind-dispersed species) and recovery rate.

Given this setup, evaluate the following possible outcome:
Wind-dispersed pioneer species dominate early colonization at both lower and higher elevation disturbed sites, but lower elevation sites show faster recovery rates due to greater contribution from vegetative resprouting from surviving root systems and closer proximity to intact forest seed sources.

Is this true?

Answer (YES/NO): NO